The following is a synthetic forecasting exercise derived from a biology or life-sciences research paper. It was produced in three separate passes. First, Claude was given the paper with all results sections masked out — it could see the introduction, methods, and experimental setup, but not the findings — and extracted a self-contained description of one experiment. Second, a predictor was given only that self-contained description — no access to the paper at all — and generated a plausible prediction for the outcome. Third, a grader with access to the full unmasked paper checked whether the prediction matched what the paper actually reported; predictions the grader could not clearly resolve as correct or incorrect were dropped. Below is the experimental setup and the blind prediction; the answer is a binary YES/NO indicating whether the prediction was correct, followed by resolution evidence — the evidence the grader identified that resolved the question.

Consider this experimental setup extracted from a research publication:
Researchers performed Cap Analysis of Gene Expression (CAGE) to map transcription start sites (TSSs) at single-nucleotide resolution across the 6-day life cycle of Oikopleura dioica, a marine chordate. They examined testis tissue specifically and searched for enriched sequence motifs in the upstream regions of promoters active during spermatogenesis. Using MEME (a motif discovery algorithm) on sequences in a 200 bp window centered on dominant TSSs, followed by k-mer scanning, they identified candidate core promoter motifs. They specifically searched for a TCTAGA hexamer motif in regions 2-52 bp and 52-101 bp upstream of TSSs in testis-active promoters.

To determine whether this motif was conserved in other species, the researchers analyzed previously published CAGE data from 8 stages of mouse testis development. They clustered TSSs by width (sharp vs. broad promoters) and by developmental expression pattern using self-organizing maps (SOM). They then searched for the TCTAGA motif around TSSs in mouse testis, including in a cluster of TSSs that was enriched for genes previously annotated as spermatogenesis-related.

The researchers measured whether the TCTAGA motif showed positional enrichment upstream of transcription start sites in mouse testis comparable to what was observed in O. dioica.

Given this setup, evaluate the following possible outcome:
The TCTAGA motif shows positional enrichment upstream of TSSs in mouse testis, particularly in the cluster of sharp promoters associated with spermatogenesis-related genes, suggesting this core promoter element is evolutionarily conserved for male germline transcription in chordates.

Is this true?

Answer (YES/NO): NO